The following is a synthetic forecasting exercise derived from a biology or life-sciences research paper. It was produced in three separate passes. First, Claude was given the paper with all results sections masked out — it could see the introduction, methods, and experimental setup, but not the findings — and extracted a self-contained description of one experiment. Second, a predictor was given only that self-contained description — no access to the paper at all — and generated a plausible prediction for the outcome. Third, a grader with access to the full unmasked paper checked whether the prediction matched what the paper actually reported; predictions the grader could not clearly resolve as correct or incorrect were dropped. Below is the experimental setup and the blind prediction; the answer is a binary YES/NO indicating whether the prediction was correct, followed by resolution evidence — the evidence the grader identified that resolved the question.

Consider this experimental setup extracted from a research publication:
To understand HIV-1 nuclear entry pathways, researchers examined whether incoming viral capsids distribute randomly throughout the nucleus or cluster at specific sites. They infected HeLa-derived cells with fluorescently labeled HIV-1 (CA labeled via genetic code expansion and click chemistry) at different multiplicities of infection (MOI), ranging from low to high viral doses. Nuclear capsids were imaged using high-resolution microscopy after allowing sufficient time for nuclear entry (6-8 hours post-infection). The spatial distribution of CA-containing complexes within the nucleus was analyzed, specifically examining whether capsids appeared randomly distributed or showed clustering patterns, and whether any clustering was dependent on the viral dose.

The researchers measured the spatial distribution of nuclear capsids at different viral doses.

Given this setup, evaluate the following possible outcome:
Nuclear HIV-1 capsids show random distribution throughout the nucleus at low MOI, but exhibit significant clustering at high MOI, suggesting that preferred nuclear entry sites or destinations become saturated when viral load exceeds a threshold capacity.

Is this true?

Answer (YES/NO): YES